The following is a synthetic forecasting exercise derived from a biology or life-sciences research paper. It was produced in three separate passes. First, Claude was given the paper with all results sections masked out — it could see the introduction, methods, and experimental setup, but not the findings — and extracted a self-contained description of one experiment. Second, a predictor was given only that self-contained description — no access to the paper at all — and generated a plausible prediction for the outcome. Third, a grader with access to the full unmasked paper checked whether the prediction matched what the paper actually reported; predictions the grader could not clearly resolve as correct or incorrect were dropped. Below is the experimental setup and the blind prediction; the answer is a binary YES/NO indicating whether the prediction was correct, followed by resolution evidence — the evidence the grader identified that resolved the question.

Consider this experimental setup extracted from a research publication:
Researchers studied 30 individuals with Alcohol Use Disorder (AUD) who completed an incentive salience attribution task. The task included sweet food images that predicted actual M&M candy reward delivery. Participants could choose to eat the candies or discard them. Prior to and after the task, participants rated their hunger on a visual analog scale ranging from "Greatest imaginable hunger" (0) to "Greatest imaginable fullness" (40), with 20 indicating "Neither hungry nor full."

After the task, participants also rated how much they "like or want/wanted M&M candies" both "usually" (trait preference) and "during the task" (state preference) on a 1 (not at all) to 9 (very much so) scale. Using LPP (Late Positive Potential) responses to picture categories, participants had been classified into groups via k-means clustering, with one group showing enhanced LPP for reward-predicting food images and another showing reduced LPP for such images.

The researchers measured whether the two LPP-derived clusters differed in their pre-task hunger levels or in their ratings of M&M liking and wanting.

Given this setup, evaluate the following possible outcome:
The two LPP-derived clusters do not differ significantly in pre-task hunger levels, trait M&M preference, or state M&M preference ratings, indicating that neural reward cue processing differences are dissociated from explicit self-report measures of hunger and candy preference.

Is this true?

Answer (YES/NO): YES